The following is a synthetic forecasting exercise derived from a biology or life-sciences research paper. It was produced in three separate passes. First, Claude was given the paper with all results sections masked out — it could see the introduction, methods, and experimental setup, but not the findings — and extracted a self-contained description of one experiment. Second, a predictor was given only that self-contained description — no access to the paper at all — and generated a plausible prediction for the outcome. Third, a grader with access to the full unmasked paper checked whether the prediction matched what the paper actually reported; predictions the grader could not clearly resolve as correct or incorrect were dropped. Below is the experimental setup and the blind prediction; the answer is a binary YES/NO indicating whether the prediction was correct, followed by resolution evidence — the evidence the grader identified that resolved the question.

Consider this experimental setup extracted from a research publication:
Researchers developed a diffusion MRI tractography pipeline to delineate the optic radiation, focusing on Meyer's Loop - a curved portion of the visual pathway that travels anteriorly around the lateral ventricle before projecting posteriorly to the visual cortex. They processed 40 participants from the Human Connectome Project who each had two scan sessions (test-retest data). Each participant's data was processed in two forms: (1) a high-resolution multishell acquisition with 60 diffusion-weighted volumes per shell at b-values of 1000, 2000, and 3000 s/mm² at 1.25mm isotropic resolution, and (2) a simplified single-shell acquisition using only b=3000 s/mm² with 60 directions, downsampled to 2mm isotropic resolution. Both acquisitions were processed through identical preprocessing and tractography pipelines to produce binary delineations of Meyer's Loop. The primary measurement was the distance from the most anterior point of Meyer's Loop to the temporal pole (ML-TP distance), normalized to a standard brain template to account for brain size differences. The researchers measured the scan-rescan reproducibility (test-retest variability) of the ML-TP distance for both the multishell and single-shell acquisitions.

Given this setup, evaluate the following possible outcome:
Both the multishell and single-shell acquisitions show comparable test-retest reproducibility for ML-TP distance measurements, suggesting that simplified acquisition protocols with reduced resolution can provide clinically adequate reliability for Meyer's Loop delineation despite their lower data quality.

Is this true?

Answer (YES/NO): YES